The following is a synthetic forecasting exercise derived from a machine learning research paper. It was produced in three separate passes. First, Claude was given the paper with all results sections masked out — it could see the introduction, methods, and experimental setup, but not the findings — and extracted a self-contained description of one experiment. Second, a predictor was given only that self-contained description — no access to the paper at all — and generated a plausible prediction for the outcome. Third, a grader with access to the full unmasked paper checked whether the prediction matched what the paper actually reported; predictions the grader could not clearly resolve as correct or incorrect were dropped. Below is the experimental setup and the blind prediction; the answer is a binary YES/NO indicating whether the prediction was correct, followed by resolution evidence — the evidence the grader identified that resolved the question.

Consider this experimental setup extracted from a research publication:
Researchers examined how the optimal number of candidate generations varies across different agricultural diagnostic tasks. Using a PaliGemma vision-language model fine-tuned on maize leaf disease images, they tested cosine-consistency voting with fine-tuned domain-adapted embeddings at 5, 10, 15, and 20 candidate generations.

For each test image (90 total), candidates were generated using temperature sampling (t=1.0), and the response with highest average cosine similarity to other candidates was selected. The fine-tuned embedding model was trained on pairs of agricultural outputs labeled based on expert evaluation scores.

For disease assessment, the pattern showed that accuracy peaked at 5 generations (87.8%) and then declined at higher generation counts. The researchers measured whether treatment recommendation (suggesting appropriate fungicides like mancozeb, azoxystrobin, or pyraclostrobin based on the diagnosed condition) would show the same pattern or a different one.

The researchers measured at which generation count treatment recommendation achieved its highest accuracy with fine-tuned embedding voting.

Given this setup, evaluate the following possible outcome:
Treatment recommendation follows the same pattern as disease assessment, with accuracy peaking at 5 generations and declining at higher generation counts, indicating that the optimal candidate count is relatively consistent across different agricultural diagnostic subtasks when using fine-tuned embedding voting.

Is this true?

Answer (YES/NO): NO